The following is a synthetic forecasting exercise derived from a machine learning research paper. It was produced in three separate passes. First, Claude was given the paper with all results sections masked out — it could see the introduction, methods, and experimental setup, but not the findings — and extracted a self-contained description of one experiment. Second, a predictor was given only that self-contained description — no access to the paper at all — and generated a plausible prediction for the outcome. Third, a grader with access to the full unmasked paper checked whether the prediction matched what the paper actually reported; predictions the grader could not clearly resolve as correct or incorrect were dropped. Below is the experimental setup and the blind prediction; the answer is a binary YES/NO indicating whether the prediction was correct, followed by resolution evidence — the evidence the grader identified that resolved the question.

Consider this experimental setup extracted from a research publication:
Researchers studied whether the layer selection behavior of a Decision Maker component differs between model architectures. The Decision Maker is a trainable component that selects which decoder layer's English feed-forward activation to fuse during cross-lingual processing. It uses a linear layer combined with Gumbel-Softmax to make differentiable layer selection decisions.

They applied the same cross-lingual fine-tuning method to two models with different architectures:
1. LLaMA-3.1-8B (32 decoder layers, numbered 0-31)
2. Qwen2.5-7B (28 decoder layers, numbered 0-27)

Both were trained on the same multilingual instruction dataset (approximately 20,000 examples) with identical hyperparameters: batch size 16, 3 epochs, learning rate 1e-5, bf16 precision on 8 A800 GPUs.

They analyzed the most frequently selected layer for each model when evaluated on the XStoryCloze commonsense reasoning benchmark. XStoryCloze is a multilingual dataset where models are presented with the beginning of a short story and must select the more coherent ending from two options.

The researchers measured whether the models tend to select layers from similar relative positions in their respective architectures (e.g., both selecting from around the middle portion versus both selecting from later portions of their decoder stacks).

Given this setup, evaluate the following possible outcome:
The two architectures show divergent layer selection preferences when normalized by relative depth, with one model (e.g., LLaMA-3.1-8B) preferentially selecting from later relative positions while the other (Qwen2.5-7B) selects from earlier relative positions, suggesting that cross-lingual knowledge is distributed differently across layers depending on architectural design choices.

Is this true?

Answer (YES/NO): NO